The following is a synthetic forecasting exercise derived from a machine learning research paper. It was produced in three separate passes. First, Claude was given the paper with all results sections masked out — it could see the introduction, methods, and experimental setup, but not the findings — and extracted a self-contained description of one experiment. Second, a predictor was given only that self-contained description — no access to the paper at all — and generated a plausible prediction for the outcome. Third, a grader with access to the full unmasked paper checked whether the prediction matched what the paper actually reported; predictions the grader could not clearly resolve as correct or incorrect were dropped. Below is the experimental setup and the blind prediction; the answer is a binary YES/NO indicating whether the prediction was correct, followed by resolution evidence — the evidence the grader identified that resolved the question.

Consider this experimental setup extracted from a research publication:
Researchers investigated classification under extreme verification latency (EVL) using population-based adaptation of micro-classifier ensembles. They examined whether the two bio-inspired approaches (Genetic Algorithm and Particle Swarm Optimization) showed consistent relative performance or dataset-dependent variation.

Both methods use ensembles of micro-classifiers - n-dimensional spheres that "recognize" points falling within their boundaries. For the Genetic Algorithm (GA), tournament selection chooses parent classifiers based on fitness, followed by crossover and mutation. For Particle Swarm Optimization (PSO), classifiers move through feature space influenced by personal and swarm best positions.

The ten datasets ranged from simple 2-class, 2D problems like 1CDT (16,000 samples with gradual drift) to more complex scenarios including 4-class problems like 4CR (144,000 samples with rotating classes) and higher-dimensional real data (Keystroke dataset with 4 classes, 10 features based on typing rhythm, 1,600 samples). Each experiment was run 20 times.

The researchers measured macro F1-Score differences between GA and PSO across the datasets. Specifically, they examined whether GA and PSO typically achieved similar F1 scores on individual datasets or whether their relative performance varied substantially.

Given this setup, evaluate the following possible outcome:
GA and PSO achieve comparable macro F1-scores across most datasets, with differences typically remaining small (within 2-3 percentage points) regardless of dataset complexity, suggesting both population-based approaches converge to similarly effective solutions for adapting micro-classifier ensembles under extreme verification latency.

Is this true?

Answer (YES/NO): NO